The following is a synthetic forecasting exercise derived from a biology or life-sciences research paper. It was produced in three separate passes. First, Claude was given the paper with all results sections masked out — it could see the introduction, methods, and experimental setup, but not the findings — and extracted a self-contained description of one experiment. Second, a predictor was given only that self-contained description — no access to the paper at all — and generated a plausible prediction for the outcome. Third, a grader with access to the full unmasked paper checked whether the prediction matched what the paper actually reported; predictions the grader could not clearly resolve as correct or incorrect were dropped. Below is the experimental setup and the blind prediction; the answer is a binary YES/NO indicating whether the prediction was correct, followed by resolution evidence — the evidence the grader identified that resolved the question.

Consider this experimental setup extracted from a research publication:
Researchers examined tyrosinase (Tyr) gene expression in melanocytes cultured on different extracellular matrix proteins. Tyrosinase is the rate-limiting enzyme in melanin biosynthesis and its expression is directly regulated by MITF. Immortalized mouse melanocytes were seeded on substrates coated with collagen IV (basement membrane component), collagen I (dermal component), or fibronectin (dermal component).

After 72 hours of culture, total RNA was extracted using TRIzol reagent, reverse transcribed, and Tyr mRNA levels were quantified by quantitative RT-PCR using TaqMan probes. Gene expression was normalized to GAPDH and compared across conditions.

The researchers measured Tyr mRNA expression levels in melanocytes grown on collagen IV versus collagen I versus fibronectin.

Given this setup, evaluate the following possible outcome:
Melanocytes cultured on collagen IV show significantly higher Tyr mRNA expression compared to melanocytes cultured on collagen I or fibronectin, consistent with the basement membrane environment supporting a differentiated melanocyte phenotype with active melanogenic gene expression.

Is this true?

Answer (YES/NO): NO